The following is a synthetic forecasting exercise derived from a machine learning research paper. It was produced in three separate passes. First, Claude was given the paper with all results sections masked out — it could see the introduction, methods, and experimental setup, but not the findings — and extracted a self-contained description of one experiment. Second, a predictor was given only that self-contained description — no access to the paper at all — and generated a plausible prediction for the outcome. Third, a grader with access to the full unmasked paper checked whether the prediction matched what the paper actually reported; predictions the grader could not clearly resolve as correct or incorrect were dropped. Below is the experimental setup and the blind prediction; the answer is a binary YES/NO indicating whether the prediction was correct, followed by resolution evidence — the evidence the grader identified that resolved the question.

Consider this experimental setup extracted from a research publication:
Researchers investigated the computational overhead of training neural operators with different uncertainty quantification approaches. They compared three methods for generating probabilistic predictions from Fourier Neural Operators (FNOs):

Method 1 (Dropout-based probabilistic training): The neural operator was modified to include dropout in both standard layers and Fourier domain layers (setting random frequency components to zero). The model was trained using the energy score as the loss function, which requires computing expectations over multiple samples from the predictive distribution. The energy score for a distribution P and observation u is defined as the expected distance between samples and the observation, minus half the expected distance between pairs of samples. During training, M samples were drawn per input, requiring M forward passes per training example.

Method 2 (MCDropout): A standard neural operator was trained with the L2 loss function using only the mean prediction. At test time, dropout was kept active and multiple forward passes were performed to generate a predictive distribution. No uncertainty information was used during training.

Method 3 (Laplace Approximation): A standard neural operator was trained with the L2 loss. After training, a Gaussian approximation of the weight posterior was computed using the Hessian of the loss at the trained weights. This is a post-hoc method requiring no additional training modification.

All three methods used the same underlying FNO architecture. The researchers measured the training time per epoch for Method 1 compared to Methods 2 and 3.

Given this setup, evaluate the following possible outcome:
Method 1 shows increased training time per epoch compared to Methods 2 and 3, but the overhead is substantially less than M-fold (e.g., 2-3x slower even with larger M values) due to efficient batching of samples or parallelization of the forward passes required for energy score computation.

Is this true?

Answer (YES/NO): YES